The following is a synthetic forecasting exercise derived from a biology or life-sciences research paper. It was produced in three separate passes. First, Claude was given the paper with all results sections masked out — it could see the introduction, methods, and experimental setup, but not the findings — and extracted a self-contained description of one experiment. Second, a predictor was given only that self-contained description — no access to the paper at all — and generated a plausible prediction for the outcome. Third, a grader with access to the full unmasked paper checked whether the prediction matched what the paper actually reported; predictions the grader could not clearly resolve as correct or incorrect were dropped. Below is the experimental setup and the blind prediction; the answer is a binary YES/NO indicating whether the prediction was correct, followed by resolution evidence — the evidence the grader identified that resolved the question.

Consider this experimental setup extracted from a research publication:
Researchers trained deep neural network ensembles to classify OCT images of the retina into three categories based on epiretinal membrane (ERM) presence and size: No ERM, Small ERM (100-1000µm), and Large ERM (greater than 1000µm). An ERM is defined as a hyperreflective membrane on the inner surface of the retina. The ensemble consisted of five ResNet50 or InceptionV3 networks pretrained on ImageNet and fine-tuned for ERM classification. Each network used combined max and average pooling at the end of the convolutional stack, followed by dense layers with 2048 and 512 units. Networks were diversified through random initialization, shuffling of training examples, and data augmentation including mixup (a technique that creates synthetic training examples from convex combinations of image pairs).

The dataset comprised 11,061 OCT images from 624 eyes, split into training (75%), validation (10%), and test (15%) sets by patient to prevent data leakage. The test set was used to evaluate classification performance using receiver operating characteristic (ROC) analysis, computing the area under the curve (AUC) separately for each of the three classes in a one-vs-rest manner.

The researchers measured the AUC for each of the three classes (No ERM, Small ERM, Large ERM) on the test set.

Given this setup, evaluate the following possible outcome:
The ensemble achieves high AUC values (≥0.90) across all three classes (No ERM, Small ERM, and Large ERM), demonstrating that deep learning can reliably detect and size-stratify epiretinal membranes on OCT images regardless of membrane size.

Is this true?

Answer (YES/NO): YES